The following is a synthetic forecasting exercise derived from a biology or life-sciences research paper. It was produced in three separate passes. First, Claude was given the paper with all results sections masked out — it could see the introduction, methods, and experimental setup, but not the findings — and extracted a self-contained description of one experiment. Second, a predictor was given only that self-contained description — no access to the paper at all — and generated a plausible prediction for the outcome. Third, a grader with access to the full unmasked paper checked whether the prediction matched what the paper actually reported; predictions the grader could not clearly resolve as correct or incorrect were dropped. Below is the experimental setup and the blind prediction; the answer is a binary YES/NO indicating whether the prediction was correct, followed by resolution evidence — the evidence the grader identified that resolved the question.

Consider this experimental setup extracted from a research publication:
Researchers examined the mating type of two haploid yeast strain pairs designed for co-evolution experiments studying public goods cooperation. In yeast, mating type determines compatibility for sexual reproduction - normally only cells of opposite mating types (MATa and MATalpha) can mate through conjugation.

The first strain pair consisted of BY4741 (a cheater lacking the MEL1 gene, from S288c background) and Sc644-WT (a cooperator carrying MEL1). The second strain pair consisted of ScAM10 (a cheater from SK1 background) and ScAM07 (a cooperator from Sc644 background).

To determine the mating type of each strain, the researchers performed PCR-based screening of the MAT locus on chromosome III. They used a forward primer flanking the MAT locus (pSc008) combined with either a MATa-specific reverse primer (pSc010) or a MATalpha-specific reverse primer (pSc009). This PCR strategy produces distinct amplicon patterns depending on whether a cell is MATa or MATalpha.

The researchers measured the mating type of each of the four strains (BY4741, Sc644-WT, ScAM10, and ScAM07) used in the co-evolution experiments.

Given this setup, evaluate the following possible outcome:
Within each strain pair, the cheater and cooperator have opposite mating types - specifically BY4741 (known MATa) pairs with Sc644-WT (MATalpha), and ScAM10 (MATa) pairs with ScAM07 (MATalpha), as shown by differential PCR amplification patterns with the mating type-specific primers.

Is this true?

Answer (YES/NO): NO